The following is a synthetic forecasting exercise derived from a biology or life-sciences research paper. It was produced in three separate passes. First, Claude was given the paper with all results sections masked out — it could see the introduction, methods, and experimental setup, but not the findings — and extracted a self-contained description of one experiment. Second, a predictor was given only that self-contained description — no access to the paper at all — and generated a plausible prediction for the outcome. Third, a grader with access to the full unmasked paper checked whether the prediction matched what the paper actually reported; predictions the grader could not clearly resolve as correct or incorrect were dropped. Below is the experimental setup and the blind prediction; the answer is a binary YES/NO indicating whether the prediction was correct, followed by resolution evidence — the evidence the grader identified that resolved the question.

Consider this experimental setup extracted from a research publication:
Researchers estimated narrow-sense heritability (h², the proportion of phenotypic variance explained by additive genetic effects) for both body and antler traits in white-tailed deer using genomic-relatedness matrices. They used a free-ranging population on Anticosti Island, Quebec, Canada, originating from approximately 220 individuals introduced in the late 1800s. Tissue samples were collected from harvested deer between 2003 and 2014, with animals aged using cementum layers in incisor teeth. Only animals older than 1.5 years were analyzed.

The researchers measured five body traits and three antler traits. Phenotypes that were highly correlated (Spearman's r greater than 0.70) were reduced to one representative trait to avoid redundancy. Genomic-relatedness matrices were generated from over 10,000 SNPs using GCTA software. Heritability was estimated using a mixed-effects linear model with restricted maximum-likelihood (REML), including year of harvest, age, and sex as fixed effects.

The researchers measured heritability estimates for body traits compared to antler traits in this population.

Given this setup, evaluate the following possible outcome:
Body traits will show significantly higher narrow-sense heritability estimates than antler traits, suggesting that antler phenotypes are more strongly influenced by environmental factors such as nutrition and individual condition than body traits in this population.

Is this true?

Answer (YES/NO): NO